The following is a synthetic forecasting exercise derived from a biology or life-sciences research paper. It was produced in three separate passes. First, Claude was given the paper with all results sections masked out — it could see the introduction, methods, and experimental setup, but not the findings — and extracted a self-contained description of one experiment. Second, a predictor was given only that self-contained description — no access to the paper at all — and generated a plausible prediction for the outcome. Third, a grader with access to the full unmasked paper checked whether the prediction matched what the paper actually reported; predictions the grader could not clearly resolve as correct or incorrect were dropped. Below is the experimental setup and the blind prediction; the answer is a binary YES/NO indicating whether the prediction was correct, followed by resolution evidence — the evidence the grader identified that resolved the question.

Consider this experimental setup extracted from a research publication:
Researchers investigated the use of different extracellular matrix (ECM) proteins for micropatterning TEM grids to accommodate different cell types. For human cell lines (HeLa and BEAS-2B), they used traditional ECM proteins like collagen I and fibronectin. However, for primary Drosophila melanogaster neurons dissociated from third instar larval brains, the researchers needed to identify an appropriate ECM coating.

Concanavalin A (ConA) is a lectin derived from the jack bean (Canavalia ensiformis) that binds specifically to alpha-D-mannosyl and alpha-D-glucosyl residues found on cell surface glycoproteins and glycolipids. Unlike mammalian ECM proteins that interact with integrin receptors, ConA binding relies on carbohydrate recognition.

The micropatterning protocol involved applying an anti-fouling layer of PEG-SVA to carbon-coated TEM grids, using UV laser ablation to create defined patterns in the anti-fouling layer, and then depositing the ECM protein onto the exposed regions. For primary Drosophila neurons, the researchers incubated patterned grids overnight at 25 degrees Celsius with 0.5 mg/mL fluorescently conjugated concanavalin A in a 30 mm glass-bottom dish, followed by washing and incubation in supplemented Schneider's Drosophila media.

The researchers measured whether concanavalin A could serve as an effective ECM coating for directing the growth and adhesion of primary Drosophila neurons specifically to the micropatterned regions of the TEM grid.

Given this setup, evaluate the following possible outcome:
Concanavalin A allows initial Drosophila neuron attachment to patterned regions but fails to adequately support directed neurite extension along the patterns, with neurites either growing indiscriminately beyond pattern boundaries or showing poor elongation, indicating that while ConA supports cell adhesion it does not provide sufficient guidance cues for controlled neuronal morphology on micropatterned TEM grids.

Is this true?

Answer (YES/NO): NO